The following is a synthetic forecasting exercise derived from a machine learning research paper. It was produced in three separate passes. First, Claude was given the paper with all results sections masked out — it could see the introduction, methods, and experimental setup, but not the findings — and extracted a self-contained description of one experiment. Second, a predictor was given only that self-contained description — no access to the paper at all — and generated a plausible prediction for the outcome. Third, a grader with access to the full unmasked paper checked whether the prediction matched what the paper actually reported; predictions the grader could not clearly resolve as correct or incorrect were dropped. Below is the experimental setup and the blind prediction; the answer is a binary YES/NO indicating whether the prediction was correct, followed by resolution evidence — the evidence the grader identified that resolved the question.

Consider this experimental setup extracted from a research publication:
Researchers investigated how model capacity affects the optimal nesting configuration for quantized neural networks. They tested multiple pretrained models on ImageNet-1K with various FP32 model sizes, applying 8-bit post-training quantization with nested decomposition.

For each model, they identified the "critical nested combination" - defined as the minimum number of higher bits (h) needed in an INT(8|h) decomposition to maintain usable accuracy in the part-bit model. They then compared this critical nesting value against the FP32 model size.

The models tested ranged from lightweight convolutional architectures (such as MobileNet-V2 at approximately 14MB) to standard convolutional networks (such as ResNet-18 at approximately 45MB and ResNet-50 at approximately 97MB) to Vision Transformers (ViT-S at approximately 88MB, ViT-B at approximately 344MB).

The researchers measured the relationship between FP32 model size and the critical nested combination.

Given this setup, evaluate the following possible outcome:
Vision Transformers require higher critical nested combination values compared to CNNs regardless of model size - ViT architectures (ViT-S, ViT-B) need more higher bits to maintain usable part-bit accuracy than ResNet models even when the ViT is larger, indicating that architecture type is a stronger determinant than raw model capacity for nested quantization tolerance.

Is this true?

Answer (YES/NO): NO